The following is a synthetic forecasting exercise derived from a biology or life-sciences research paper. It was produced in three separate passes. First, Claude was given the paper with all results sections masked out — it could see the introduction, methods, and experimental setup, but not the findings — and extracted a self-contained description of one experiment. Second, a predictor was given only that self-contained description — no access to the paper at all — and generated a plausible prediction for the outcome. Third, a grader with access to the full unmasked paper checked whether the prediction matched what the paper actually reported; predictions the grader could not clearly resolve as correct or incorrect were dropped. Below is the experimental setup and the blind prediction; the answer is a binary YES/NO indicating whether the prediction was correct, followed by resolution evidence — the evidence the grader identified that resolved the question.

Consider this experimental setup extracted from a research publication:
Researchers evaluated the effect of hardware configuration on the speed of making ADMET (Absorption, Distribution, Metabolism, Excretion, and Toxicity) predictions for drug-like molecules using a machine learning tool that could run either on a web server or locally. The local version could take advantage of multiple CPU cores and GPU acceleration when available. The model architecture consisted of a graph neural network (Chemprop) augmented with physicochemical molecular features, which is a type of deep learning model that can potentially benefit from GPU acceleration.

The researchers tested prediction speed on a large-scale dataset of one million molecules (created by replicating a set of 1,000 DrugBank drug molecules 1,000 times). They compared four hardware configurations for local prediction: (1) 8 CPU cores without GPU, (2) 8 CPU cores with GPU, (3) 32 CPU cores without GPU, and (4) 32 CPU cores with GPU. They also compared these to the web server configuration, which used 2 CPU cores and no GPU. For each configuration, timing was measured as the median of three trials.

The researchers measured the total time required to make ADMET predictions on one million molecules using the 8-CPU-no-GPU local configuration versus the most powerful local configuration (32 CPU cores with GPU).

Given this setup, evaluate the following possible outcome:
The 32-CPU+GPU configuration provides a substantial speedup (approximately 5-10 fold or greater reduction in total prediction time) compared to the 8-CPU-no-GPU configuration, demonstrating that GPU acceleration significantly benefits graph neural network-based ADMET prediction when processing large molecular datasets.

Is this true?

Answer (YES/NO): NO